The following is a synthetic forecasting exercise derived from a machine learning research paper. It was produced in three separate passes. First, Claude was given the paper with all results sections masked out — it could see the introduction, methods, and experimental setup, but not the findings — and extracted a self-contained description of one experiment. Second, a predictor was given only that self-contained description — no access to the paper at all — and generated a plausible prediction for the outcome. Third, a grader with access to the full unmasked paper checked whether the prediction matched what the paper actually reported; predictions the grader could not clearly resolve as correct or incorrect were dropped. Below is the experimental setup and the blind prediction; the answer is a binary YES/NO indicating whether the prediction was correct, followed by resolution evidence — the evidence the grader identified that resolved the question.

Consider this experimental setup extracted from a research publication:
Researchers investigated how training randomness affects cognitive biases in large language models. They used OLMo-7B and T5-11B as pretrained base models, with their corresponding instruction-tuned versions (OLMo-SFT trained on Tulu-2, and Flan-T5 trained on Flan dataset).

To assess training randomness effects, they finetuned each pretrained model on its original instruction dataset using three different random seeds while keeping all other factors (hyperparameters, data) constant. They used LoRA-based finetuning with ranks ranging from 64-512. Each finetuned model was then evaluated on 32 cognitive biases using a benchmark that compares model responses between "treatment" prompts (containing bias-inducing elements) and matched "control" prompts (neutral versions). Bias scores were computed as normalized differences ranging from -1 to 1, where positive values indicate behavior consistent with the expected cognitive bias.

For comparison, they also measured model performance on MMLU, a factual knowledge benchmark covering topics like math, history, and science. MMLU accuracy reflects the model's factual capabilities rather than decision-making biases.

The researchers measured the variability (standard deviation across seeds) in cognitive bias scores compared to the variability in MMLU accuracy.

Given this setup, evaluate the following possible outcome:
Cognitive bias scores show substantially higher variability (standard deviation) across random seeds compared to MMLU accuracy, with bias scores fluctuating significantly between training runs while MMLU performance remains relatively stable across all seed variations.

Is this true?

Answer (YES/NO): NO